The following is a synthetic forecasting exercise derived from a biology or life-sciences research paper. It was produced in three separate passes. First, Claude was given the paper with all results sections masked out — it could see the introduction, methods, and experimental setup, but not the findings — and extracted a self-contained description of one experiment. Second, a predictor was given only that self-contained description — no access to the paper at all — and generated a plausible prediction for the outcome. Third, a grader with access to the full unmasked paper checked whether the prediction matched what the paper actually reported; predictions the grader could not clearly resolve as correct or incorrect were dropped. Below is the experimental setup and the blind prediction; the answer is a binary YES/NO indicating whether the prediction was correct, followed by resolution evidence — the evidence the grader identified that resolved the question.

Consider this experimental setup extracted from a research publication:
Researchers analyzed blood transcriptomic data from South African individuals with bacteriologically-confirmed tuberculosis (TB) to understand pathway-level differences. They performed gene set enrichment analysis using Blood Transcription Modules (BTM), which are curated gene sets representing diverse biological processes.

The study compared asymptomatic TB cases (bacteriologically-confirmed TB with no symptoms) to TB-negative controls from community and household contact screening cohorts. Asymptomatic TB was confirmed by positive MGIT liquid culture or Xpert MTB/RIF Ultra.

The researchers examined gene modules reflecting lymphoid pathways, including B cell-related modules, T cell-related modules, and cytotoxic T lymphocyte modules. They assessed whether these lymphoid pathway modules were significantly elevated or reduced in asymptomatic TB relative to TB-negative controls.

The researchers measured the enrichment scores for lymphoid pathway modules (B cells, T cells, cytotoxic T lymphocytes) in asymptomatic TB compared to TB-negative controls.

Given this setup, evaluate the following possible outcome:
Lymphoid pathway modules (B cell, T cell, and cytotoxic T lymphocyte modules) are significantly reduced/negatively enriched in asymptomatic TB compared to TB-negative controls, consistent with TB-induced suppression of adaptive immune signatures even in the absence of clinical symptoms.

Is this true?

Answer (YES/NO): YES